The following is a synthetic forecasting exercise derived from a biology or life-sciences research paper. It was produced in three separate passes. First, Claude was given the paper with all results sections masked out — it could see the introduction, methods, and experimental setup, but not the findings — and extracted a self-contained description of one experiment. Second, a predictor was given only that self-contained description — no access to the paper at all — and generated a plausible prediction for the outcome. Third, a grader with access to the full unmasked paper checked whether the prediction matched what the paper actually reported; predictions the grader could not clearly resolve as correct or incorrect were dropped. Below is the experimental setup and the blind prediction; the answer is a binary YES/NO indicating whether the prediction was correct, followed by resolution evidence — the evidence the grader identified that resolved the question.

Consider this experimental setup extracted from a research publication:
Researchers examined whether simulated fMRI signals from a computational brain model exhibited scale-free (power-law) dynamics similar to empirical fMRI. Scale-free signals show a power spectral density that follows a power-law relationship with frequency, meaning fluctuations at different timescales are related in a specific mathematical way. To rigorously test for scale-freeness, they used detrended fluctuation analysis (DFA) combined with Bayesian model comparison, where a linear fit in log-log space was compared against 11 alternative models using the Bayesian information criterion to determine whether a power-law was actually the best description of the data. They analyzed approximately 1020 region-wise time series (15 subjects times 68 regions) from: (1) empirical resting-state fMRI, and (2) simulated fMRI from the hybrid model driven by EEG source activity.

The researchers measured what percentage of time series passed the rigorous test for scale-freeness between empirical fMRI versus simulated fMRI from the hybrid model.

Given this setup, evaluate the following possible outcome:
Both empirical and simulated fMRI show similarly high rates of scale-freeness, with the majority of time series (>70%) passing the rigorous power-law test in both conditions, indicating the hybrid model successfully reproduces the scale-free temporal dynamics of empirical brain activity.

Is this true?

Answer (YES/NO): NO